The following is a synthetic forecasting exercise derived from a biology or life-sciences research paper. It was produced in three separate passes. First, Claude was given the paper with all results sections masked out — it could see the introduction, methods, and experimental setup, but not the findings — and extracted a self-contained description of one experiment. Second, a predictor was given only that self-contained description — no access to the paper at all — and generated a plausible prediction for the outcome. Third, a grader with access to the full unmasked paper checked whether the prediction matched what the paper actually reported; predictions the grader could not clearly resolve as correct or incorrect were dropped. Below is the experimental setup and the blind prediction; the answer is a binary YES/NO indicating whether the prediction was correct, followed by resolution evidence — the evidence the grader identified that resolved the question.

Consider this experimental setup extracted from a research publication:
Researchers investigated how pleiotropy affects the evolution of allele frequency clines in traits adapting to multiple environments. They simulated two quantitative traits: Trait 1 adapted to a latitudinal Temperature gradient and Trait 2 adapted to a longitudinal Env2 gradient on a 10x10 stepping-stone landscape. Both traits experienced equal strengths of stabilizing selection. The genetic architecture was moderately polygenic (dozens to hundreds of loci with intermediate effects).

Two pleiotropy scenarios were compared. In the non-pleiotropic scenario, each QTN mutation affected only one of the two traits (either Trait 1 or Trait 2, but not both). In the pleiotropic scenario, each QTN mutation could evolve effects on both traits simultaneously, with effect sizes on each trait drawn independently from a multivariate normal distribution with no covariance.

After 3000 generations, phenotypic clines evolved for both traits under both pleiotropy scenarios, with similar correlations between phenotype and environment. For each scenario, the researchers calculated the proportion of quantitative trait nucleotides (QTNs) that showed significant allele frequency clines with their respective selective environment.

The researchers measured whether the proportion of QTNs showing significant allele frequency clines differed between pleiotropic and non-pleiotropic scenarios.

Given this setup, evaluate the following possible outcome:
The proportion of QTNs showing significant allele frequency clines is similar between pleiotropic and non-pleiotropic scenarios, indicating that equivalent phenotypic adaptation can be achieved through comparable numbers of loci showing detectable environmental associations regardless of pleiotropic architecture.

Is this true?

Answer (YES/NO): NO